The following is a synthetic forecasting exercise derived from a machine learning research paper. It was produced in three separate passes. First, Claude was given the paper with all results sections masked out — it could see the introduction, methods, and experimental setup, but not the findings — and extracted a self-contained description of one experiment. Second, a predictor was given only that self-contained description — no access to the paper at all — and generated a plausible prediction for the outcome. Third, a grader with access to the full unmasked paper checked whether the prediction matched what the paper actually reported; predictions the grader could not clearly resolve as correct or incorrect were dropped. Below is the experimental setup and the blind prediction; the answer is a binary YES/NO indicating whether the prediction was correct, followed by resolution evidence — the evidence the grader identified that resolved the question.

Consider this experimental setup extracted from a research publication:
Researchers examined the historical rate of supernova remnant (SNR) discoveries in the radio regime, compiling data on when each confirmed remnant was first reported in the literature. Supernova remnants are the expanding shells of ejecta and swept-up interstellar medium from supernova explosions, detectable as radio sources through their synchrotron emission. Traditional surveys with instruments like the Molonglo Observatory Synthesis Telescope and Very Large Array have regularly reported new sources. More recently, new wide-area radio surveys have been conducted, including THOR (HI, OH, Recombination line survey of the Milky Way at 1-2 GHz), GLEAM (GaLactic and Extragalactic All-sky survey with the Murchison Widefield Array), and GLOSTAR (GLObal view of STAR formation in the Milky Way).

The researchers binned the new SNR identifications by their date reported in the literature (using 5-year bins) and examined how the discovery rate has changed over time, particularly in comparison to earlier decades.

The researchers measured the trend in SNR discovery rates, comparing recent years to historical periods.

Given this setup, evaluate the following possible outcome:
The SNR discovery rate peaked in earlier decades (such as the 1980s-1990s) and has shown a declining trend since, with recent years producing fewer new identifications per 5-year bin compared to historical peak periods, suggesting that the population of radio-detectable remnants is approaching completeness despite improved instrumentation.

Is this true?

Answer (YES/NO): NO